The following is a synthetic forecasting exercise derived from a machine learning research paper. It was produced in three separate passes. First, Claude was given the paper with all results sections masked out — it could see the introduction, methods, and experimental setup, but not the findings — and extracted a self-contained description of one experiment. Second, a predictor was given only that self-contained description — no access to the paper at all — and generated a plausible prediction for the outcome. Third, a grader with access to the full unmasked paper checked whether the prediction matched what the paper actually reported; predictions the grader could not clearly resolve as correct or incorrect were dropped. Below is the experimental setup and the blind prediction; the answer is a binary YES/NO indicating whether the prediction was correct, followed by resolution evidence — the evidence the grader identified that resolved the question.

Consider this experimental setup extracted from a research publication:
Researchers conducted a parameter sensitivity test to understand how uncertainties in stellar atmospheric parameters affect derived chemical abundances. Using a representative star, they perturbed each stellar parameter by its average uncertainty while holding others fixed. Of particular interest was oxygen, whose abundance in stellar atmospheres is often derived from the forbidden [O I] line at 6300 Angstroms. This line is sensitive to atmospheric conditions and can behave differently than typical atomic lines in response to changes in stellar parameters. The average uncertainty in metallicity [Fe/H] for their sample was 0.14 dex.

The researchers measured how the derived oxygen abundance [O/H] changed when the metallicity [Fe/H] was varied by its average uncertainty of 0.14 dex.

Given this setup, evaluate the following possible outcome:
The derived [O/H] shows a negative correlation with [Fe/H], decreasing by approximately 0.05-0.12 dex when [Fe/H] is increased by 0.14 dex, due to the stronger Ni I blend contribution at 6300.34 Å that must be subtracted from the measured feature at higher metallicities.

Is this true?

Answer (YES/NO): NO